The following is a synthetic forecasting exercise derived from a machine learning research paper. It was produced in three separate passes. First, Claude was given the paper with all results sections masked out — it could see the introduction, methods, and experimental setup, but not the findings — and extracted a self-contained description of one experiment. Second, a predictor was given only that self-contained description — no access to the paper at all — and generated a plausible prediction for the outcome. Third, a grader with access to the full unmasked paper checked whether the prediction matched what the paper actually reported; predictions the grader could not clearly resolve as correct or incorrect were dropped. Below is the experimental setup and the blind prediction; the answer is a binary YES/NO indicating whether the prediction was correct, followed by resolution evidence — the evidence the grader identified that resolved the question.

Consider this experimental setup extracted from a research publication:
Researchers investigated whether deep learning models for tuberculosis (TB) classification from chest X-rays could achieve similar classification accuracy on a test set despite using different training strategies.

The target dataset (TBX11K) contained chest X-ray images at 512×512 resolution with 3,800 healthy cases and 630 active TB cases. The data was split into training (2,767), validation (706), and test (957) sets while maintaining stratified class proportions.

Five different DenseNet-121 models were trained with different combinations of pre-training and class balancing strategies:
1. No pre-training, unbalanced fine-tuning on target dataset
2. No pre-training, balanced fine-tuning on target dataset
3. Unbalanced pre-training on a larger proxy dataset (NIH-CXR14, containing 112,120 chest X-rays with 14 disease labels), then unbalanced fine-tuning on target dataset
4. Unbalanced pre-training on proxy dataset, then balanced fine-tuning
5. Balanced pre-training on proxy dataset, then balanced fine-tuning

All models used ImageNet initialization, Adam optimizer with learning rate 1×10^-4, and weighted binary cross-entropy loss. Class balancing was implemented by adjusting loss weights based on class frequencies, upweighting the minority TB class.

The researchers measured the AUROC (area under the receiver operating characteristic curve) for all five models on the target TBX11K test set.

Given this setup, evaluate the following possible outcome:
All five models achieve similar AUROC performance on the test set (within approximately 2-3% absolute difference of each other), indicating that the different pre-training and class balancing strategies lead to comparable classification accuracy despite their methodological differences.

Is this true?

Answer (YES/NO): YES